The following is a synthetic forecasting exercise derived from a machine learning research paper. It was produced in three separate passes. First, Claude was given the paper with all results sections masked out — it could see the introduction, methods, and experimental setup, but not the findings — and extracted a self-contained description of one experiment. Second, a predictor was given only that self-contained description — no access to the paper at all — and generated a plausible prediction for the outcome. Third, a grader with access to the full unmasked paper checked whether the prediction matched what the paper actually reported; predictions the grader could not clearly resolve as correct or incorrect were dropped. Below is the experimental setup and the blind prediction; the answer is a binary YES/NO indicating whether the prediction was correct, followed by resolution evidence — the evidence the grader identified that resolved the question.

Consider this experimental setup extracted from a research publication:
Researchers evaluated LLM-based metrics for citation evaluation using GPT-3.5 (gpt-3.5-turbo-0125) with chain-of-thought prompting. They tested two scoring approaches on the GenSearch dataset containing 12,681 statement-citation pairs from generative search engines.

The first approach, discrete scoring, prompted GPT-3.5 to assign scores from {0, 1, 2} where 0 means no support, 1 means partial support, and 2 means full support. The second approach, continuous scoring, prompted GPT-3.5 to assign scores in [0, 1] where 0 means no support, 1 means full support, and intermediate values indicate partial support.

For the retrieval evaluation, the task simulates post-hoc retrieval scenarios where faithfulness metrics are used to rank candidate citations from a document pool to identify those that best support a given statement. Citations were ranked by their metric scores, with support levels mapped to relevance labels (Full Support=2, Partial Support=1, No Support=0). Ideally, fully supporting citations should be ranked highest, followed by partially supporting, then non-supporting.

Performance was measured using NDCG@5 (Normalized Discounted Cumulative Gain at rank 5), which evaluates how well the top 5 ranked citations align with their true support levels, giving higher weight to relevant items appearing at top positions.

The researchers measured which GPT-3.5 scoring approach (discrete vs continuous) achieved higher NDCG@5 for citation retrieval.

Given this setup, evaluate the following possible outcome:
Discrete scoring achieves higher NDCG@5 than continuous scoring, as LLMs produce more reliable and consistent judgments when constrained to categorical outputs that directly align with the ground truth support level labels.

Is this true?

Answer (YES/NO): NO